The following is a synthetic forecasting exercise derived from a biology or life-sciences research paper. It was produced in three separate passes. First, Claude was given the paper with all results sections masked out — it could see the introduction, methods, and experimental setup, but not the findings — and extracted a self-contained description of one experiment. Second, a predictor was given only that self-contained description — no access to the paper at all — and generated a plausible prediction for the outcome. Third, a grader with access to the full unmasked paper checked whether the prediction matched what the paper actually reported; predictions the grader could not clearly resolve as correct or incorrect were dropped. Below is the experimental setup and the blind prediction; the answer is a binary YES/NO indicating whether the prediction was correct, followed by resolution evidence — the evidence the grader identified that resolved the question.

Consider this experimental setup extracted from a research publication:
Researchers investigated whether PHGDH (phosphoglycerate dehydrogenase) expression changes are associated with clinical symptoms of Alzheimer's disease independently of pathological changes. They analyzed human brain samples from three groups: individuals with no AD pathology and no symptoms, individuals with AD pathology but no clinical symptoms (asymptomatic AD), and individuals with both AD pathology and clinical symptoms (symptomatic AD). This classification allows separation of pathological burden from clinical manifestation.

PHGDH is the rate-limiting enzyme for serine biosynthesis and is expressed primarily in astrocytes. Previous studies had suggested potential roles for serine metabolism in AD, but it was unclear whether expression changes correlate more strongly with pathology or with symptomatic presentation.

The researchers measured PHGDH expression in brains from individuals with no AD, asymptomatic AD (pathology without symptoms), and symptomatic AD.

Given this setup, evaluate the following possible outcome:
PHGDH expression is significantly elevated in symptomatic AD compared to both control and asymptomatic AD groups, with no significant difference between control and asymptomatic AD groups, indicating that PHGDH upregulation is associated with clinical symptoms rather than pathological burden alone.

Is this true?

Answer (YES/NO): NO